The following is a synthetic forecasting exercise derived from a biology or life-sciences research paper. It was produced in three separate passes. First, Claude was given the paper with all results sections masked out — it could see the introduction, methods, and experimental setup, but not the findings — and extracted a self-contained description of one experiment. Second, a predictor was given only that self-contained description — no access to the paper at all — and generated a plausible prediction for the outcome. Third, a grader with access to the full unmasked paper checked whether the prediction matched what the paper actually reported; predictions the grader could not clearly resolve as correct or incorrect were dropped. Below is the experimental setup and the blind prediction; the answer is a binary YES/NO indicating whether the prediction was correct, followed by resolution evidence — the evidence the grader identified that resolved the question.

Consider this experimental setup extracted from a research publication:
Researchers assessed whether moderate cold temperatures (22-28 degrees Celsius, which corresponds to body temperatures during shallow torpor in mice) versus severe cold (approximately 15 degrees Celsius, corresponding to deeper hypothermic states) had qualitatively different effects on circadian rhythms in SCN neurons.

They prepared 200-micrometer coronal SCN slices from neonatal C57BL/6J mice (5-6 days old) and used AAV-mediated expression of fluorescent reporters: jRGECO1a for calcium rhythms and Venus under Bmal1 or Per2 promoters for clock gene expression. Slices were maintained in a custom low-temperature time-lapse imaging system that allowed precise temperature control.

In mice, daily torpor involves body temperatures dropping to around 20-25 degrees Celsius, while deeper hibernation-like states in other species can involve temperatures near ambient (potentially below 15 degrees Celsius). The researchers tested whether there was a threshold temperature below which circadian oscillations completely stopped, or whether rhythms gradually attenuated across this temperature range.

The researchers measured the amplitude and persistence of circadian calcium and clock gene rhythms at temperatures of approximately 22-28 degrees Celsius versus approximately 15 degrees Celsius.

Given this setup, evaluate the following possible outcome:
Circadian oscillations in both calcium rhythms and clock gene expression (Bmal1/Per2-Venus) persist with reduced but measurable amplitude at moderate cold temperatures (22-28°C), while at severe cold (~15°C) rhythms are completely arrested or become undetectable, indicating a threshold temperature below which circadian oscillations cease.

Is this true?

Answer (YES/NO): YES